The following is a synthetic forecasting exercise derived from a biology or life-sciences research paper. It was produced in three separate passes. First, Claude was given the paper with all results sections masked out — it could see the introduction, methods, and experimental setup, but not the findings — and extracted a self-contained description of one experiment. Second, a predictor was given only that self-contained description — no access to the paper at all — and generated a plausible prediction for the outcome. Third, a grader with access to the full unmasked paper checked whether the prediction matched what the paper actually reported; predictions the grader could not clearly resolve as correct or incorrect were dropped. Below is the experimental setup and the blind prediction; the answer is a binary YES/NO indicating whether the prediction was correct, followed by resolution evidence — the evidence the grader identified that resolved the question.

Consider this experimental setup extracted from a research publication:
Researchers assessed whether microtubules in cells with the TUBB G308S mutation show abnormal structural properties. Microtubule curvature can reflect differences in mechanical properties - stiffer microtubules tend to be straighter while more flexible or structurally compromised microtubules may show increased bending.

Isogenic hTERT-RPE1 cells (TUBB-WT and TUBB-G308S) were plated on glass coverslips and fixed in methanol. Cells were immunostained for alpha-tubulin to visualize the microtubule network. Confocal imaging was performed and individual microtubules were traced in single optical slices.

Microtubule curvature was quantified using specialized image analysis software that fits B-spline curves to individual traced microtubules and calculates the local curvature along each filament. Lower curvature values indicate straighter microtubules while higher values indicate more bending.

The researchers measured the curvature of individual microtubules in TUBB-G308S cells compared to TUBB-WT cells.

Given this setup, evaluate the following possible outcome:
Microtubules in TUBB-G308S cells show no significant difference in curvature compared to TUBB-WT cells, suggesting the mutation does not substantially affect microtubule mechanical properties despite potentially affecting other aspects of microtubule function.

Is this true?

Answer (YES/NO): NO